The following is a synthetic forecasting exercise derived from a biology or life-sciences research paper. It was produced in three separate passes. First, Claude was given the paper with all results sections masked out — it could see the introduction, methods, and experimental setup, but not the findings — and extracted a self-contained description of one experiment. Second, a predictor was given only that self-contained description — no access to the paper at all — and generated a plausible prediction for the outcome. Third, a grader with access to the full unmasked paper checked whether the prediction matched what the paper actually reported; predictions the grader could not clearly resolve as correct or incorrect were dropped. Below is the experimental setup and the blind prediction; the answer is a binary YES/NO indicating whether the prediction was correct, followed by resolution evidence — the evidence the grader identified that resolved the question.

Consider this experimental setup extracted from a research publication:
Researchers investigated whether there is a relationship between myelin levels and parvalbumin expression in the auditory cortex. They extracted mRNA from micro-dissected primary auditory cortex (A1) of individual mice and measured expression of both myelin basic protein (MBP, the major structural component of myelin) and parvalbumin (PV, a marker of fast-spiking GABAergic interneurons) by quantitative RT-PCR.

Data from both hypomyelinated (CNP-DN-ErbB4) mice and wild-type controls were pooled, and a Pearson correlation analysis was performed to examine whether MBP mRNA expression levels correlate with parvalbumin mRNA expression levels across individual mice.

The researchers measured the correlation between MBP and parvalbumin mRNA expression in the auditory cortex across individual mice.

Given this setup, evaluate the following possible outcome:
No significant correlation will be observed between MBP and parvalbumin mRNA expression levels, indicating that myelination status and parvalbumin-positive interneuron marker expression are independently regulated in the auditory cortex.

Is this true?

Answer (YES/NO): NO